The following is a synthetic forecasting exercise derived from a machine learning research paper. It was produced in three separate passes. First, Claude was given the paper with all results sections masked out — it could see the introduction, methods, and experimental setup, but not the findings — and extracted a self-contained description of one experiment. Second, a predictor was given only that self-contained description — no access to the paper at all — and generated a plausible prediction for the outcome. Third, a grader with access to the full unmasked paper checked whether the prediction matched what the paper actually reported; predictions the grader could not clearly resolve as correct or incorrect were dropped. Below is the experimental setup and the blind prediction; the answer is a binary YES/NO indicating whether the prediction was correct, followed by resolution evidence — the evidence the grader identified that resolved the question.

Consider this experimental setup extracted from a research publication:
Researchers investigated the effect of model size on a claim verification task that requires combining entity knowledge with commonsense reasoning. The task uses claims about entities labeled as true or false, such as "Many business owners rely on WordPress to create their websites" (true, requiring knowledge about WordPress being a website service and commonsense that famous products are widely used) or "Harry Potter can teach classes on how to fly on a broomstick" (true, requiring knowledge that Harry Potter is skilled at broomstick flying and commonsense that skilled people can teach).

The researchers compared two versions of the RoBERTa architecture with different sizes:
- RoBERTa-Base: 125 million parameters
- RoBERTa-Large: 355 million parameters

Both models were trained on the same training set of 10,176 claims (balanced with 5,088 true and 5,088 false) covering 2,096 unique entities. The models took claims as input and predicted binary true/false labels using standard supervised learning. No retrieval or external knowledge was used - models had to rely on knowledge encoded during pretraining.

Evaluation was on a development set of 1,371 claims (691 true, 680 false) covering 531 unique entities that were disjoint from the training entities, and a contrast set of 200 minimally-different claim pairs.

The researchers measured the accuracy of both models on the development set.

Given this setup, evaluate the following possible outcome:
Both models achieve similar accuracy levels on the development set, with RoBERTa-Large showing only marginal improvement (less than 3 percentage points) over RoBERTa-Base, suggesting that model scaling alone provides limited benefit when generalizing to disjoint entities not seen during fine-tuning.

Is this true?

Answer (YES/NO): NO